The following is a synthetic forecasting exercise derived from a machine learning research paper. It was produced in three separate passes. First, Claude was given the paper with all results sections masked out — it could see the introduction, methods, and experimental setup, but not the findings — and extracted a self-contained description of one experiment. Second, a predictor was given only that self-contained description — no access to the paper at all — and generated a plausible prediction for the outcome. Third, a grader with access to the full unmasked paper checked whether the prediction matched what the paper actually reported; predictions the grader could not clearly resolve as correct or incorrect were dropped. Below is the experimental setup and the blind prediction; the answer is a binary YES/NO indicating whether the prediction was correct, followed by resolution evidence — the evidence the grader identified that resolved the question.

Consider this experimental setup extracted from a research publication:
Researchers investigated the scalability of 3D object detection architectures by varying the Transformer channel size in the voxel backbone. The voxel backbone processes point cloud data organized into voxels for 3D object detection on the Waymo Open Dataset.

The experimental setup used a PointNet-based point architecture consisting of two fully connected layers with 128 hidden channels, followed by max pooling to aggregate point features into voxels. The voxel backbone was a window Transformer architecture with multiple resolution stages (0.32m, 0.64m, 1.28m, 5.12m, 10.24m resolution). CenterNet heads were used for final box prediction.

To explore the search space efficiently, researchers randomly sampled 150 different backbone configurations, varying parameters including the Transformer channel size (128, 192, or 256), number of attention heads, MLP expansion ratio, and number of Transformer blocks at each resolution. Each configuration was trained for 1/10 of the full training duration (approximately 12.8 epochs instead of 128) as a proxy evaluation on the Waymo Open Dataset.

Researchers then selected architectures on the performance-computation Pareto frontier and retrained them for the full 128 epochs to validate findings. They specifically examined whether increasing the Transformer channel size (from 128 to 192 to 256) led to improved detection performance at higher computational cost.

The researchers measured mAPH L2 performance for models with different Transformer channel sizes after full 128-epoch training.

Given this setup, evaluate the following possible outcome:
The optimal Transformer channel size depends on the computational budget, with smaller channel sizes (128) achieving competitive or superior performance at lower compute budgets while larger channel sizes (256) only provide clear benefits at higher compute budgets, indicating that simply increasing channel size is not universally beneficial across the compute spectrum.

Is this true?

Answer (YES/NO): NO